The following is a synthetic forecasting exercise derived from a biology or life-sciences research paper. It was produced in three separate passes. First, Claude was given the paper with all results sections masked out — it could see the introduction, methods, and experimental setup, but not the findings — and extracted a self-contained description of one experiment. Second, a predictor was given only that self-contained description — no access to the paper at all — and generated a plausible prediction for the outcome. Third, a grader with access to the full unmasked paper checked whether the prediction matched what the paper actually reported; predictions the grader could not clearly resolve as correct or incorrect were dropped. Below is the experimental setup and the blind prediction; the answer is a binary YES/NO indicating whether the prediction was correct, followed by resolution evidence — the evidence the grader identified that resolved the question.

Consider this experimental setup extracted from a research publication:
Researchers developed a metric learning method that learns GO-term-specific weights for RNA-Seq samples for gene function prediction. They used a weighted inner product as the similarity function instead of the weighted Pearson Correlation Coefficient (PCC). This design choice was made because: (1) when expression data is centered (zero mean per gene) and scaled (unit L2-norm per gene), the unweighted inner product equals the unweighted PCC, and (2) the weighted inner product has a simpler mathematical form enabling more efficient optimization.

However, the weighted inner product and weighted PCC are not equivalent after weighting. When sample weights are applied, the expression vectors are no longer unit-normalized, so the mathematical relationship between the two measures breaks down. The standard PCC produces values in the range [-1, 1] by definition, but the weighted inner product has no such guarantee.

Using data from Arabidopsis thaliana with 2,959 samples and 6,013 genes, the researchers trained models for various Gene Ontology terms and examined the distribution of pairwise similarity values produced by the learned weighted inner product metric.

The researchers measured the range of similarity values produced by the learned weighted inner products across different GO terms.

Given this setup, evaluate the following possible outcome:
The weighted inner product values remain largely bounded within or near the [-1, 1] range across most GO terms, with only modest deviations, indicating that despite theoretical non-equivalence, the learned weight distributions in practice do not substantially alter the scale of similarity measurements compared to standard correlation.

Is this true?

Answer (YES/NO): NO